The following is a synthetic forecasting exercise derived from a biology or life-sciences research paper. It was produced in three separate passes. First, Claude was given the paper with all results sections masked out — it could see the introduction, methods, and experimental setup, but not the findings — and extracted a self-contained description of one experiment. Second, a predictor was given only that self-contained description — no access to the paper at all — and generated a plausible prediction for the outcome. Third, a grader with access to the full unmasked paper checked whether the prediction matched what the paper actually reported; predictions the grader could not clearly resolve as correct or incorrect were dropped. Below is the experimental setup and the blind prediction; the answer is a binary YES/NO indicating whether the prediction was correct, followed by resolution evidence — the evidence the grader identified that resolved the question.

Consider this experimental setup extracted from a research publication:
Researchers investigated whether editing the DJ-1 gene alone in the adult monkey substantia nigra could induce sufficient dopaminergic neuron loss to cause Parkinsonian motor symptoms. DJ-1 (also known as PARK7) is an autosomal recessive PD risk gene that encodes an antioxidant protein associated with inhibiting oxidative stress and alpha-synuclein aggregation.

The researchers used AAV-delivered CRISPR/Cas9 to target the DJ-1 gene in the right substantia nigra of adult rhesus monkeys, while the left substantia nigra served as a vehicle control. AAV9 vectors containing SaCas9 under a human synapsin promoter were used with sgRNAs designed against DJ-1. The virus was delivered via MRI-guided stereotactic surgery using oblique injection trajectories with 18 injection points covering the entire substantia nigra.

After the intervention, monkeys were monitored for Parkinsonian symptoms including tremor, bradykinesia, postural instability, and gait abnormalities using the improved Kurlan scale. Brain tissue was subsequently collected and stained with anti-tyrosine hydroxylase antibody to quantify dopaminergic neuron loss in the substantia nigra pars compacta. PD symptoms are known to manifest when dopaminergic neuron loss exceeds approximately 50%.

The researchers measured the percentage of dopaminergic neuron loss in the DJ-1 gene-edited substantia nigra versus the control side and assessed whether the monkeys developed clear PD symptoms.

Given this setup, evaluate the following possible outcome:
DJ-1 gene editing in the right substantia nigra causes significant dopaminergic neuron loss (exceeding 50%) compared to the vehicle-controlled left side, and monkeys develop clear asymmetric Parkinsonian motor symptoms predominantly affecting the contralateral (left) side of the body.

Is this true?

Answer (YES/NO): NO